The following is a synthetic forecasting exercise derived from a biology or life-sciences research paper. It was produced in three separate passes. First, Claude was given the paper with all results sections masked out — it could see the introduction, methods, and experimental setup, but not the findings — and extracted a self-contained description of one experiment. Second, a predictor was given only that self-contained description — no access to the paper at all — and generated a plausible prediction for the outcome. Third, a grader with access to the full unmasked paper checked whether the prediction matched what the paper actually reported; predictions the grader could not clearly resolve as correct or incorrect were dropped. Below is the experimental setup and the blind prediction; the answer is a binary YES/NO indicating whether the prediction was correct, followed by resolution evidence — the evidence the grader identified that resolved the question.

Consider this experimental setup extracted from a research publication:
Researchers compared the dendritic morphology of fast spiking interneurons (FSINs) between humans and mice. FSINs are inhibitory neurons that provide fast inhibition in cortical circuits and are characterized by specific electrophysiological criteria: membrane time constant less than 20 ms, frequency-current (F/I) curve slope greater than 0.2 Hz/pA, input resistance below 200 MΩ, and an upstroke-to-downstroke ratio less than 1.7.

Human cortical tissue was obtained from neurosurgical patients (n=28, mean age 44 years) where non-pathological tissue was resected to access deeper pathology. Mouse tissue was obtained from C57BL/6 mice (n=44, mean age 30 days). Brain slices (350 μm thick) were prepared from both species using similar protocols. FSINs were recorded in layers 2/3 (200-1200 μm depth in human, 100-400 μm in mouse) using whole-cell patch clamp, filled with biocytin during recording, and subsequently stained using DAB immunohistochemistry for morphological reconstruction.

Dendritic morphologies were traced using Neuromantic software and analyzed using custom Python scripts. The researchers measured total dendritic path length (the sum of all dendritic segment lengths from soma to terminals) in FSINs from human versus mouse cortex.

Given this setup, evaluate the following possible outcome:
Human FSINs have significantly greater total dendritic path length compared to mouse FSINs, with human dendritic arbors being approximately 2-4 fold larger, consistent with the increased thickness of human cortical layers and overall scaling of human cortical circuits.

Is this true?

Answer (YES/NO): NO